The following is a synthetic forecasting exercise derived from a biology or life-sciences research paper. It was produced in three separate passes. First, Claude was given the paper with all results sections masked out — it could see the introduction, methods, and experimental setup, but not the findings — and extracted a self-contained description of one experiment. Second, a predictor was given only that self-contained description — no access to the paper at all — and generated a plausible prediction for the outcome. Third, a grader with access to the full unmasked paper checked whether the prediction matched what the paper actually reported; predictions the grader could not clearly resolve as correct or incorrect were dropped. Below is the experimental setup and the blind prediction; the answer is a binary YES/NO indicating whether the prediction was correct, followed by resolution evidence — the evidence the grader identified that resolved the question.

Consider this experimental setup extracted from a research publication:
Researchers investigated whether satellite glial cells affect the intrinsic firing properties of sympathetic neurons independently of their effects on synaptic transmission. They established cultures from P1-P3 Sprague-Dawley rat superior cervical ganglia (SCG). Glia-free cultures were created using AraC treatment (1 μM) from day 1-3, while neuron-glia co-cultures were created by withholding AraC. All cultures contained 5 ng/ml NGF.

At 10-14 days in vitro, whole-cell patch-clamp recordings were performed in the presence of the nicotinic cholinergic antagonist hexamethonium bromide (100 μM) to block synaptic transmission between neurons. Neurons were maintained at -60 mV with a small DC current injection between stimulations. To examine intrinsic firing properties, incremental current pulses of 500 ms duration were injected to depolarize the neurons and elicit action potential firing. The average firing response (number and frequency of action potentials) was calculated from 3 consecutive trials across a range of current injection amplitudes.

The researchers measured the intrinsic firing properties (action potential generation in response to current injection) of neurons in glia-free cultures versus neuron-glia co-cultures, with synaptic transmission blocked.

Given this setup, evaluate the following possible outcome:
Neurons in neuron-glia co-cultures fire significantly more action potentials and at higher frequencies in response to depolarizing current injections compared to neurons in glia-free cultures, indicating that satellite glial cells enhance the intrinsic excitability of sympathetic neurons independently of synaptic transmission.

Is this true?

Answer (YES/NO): NO